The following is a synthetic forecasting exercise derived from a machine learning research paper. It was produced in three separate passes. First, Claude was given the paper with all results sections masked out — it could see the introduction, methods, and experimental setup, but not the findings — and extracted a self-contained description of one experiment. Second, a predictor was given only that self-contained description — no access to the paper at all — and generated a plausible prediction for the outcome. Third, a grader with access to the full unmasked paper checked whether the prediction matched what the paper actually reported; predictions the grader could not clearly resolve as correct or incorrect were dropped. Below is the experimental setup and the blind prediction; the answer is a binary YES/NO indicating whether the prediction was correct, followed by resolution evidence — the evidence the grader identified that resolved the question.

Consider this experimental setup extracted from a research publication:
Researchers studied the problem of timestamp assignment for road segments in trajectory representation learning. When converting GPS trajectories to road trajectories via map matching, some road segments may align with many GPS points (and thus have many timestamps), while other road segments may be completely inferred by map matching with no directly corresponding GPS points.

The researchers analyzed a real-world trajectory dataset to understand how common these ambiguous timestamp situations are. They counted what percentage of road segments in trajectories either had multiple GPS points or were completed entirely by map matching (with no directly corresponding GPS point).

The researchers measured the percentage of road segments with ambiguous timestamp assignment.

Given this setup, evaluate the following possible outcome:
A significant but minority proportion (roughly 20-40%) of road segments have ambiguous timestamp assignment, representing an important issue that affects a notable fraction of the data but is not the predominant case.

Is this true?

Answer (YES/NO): YES